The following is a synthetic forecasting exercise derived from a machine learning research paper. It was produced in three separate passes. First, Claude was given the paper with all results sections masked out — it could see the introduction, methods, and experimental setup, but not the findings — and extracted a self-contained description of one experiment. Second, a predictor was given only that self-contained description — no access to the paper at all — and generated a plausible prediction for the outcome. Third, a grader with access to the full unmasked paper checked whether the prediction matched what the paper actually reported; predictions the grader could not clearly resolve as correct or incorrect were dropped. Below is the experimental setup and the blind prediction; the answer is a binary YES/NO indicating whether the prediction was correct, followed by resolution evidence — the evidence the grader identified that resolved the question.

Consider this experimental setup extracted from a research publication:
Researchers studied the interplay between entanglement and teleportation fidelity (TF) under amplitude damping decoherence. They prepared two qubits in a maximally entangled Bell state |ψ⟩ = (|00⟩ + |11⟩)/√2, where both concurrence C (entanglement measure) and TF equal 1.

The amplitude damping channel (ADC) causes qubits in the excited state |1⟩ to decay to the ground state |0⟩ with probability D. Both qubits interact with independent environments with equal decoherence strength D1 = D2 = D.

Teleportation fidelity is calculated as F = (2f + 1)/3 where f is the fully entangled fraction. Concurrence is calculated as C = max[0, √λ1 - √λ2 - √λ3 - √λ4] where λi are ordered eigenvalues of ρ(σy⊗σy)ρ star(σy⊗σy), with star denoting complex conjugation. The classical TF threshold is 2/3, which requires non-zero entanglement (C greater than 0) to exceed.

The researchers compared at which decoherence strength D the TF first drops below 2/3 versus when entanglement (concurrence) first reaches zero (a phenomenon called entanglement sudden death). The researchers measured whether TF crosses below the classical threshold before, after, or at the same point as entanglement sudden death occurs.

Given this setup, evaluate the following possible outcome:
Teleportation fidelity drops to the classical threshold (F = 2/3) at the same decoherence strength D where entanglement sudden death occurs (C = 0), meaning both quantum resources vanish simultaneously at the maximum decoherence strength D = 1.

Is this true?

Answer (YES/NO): YES